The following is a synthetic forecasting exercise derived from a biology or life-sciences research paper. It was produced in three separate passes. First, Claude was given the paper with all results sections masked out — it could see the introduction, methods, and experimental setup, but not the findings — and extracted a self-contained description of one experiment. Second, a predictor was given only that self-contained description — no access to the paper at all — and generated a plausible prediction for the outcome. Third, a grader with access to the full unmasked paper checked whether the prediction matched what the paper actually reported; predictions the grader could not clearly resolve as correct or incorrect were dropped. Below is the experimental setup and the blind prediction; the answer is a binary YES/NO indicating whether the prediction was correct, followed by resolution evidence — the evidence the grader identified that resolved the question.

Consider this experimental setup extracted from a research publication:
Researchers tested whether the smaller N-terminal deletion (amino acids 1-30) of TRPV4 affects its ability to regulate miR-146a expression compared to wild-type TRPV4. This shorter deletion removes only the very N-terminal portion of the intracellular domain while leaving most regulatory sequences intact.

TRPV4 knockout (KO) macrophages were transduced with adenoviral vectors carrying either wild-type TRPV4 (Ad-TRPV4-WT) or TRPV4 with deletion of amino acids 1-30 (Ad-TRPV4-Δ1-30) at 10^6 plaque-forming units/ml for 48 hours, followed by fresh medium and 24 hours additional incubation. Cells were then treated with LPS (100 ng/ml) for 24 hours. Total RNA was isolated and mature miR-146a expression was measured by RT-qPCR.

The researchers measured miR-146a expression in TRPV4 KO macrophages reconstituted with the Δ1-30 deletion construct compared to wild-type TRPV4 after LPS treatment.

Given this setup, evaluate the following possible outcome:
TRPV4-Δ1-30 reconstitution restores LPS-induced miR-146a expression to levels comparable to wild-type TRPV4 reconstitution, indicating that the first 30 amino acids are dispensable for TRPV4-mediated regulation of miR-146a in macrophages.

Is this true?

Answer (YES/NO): NO